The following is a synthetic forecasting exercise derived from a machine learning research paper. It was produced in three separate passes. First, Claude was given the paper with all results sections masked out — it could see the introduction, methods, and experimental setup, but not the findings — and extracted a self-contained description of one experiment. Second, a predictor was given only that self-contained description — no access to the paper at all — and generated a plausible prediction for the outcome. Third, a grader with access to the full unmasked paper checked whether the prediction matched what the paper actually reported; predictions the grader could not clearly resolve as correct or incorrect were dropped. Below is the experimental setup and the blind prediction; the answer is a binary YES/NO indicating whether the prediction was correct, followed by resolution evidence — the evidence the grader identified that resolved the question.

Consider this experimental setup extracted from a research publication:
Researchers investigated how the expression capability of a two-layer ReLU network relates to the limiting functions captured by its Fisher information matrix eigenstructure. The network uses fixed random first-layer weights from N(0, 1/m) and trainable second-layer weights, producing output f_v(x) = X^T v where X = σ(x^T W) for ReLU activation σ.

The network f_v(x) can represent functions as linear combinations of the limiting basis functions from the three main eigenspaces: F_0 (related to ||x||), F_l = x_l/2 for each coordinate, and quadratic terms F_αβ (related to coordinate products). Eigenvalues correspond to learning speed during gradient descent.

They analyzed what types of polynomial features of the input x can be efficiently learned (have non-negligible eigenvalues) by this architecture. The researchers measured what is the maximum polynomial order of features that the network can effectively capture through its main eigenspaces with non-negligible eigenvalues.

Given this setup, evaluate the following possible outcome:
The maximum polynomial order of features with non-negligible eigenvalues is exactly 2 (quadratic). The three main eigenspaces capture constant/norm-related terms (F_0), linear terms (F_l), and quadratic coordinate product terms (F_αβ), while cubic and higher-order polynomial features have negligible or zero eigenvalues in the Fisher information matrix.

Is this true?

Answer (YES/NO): NO